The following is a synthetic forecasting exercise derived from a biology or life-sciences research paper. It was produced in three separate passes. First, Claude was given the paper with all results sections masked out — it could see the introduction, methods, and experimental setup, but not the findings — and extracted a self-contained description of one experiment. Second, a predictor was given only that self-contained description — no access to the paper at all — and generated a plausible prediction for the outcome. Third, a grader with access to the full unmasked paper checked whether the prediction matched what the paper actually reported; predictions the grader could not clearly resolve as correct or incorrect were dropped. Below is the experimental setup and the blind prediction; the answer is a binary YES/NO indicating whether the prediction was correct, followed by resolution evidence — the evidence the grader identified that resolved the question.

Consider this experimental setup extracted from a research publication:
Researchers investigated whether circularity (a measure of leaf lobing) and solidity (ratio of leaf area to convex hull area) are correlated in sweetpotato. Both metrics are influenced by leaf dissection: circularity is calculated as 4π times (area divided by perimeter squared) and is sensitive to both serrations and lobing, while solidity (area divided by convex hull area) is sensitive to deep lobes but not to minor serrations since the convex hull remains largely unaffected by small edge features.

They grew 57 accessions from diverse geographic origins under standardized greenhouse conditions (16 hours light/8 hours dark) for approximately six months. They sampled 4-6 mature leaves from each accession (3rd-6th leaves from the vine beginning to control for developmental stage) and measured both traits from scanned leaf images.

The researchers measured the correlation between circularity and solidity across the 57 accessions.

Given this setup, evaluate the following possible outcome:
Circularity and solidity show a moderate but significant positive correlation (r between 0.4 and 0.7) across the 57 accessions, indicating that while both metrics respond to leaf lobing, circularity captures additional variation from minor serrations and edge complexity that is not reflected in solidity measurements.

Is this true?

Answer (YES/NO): NO